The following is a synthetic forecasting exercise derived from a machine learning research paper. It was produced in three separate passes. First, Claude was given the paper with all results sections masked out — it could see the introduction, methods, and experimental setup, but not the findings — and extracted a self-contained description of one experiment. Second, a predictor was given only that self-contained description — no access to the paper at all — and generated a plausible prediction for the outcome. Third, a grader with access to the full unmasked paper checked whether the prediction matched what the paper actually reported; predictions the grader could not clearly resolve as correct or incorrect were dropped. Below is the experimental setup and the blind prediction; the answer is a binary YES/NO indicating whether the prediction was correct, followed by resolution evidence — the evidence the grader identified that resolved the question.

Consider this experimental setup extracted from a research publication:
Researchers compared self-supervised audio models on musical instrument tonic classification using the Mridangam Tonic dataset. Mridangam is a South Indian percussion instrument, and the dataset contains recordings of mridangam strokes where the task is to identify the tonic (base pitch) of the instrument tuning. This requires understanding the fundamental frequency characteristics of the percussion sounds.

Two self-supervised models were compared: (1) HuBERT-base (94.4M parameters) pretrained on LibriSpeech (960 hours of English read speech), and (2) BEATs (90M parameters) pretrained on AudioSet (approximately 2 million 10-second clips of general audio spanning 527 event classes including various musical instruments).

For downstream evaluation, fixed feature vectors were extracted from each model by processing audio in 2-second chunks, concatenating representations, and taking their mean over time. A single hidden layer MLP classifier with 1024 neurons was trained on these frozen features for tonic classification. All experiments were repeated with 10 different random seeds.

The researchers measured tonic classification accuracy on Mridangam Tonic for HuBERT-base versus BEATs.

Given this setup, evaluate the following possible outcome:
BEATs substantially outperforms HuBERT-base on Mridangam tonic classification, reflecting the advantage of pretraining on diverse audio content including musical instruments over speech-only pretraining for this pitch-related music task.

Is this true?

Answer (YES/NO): YES